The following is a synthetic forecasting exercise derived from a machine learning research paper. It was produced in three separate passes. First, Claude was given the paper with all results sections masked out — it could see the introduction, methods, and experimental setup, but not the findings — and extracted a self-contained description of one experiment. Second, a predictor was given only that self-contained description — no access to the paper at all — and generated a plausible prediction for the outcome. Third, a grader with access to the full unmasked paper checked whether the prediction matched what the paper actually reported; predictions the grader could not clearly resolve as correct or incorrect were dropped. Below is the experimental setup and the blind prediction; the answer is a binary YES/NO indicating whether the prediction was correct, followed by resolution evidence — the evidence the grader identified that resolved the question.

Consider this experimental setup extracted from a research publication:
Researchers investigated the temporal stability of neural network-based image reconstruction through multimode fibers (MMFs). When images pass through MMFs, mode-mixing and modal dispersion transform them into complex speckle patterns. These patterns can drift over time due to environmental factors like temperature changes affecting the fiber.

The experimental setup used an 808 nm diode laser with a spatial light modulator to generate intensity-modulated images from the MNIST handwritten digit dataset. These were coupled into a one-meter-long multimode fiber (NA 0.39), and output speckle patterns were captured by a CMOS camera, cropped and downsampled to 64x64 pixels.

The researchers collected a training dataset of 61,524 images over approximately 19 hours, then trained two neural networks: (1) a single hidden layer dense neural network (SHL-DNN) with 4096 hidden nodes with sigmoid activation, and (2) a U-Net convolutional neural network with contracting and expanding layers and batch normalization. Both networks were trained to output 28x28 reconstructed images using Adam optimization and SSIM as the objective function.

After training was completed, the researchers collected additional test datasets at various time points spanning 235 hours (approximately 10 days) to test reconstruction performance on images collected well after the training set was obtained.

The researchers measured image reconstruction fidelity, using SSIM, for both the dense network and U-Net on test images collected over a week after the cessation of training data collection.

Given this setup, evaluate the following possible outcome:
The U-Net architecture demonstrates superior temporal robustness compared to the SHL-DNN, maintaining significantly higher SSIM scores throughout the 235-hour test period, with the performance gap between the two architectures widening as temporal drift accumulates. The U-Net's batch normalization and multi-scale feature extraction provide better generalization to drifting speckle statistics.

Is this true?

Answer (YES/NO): NO